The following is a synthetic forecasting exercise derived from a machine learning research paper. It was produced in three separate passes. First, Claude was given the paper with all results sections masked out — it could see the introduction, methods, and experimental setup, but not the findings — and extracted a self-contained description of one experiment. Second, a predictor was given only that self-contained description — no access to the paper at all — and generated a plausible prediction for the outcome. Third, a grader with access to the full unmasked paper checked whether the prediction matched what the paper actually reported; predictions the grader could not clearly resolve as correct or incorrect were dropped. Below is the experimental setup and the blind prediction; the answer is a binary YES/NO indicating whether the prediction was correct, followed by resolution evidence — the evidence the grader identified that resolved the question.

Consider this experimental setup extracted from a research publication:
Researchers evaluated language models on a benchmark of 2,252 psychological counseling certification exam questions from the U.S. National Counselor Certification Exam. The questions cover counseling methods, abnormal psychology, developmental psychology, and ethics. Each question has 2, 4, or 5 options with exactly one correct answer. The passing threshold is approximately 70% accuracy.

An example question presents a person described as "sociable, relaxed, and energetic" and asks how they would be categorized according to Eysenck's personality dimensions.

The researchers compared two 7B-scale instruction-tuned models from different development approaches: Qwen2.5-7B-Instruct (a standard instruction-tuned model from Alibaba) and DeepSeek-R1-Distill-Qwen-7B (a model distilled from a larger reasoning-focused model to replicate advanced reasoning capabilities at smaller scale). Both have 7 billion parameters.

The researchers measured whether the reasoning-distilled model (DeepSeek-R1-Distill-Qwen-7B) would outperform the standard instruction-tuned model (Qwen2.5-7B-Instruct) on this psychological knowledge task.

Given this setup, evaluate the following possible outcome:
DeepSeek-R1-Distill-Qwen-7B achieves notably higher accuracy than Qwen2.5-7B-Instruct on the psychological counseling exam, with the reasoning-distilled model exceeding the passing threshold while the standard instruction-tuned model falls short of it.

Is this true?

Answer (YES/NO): NO